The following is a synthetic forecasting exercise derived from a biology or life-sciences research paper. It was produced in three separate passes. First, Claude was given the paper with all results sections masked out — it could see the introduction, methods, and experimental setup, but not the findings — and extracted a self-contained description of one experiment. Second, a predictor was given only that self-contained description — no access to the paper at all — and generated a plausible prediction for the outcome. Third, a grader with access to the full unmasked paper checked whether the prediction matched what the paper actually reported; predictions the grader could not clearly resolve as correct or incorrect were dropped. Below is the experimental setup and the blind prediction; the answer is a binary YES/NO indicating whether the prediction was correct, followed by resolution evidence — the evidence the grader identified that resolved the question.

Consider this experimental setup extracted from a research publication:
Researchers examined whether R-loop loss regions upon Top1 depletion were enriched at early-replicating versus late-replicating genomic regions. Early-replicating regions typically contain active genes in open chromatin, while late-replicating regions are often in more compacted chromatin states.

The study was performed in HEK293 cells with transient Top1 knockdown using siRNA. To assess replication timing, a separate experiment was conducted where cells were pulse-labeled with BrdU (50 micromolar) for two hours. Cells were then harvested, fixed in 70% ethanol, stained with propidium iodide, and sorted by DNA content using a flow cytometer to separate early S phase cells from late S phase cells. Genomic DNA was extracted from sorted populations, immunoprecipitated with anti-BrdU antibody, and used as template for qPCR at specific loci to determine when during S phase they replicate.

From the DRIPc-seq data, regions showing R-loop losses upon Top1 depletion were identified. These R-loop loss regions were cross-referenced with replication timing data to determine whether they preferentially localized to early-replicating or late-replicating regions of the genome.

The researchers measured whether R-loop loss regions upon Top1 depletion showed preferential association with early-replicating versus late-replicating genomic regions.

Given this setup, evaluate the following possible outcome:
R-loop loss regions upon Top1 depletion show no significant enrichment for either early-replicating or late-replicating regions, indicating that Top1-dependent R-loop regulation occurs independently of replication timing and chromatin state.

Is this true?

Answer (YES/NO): NO